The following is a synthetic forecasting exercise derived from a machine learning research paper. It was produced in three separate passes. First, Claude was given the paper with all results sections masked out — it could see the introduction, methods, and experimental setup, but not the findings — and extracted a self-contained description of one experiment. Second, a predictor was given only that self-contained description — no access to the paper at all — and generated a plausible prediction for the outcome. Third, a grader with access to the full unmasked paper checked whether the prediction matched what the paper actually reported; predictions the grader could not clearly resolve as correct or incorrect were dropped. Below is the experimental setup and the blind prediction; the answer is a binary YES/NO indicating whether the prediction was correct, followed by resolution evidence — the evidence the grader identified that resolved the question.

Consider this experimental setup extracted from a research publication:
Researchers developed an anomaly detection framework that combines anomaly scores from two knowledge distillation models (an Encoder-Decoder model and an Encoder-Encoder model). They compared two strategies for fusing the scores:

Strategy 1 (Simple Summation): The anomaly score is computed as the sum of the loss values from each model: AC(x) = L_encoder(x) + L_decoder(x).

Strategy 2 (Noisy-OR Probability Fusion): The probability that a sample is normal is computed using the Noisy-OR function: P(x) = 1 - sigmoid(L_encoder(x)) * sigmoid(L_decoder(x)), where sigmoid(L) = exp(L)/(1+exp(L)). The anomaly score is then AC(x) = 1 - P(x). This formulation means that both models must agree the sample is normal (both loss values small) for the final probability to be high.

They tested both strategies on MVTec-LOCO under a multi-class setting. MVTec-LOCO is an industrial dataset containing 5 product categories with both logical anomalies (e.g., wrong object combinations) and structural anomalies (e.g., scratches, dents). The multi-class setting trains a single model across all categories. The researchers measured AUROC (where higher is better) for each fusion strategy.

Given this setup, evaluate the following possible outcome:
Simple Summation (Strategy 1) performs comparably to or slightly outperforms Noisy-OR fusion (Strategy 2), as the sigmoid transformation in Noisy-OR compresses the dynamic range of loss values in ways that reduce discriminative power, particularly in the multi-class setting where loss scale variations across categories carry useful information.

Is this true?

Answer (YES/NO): NO